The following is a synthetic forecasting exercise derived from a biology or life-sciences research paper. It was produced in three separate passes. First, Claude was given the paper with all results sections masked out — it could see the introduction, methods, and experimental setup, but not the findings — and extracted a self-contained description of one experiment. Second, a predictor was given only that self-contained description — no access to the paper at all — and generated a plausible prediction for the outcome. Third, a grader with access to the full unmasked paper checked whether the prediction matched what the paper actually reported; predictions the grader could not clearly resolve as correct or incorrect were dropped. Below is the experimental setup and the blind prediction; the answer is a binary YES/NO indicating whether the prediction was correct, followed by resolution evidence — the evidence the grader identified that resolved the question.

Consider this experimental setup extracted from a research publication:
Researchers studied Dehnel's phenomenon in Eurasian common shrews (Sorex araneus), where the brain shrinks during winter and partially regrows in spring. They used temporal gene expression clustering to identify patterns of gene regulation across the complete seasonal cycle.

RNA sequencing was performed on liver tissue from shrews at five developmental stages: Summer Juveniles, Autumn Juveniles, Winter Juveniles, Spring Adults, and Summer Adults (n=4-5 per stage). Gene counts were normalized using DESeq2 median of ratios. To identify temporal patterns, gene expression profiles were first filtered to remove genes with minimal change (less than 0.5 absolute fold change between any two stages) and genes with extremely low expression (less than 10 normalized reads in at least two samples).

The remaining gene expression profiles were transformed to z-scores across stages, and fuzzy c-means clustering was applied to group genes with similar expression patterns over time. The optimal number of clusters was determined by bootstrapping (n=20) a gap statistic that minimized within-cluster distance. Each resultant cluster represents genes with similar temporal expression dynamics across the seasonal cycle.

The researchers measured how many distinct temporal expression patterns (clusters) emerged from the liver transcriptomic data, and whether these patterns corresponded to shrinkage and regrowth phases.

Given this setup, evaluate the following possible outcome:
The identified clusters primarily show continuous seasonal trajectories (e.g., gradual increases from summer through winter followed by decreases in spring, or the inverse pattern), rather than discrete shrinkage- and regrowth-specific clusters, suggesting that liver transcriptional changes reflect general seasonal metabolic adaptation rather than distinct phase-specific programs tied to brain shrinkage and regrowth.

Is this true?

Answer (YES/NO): NO